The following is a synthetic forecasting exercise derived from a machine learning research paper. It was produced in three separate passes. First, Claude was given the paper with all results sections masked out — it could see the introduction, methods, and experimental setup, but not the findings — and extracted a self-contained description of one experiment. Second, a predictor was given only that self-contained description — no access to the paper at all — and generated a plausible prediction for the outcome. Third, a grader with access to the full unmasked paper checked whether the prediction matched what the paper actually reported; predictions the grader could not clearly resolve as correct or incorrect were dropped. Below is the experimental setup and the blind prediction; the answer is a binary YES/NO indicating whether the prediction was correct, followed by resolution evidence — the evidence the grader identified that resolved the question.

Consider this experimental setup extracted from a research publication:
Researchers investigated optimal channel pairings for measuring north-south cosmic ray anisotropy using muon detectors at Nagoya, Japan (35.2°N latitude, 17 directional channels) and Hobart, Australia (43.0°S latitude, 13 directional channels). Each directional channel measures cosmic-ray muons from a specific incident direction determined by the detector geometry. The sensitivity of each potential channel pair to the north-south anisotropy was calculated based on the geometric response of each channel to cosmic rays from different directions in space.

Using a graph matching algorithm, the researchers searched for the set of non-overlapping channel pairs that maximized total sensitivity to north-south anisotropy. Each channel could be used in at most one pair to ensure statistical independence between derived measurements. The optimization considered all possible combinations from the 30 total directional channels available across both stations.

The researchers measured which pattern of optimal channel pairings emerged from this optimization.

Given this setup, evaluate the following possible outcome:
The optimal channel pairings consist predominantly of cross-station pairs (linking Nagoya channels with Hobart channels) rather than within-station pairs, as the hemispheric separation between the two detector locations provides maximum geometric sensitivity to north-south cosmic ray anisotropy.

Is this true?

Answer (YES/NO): YES